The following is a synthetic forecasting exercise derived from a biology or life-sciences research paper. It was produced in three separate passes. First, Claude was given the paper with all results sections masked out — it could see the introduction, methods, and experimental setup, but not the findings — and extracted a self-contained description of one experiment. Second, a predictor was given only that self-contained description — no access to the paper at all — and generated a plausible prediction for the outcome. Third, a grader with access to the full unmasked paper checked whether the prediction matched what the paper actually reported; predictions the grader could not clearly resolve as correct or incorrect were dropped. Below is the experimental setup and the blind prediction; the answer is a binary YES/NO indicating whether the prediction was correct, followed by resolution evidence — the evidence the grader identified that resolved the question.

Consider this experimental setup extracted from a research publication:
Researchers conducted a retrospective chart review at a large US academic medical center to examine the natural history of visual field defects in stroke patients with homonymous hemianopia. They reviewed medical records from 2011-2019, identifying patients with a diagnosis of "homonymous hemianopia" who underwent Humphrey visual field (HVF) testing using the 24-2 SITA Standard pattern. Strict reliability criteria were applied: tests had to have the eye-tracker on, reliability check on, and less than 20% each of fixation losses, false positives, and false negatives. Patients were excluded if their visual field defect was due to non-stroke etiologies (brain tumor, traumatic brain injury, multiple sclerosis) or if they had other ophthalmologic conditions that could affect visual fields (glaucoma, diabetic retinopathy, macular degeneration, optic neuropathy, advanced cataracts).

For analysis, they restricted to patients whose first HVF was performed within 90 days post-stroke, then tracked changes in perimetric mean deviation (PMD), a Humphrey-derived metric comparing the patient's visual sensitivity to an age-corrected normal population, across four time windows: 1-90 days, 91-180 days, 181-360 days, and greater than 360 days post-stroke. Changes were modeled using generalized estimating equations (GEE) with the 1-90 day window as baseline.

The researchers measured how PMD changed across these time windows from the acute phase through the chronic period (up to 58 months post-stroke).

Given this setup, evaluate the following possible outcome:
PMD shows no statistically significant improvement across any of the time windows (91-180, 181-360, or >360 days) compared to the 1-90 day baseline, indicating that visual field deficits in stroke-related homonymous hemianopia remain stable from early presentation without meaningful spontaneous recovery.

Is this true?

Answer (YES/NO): NO